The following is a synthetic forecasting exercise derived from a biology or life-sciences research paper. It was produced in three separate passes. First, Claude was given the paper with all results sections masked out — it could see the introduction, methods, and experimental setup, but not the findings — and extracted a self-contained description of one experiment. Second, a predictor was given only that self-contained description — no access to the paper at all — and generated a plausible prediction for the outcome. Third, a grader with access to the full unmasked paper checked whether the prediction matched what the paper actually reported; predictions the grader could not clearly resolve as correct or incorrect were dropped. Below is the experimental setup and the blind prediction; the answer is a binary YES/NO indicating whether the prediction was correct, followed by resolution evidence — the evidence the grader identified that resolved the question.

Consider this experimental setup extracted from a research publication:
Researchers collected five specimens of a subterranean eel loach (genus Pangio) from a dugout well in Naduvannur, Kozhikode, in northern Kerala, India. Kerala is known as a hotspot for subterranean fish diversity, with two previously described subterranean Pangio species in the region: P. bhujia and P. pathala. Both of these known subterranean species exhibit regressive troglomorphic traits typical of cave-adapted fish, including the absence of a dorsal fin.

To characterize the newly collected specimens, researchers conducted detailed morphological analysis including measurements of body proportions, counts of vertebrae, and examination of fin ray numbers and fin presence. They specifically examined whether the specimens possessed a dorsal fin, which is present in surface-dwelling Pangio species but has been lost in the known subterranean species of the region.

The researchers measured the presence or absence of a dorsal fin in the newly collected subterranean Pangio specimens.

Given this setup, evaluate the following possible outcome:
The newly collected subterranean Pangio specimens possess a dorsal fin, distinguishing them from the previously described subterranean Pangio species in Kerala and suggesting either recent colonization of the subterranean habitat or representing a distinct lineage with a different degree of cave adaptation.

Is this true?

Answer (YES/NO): YES